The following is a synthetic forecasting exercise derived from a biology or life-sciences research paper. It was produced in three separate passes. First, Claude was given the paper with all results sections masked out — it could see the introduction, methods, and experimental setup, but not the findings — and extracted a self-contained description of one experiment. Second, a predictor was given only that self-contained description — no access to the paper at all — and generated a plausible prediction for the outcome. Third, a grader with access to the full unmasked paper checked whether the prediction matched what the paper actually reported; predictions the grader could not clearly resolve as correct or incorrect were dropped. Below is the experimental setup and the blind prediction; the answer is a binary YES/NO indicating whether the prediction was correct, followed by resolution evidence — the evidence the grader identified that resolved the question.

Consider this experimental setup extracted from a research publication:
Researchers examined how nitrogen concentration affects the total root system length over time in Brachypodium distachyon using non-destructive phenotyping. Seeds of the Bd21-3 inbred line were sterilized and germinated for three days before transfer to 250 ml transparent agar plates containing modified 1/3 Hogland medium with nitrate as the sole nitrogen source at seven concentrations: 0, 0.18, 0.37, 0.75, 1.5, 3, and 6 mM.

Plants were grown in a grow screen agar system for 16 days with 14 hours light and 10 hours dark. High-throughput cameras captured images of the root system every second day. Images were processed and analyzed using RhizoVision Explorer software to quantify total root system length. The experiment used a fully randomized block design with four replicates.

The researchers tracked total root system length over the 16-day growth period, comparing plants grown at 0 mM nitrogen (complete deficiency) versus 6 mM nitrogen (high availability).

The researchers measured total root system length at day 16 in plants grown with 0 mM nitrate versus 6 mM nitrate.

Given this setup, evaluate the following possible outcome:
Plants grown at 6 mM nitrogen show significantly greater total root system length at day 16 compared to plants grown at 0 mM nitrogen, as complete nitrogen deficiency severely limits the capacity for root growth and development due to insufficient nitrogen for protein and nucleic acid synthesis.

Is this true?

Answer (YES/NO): NO